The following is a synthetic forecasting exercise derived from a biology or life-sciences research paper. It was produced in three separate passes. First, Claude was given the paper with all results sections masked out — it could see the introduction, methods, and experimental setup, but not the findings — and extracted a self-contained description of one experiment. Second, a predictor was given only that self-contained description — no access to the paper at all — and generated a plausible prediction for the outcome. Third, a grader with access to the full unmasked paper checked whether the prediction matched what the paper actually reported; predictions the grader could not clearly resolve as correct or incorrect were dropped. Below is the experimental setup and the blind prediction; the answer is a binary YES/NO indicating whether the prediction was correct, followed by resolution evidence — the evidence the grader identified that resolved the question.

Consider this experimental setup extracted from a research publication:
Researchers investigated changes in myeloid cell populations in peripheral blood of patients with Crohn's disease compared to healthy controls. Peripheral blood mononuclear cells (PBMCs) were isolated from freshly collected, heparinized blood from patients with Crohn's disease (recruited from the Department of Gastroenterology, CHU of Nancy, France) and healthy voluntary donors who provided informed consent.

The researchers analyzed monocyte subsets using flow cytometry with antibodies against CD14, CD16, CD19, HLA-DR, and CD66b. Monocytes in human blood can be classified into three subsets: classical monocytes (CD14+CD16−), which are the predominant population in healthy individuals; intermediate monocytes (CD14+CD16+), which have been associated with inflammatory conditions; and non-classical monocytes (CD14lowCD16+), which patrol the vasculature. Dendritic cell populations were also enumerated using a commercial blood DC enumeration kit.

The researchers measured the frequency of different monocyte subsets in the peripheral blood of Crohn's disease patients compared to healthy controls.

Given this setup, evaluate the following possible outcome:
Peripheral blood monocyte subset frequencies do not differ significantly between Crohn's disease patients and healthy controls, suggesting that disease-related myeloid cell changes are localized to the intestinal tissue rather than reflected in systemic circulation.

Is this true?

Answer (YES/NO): NO